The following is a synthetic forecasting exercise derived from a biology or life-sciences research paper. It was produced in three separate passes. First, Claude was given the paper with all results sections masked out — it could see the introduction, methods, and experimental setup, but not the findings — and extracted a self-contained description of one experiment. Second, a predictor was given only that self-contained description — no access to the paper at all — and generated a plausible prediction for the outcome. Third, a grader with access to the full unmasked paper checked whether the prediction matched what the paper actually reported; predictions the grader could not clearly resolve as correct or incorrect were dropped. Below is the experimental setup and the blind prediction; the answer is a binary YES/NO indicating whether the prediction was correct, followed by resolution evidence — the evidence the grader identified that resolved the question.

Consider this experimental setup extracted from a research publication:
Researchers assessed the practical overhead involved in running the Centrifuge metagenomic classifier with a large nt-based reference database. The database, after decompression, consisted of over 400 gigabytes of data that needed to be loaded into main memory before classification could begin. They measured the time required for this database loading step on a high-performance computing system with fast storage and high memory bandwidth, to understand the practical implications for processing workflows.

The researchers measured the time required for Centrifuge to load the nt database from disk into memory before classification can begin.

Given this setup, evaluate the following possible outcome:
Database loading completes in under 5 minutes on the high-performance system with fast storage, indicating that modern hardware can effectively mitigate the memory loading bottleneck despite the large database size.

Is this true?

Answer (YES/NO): NO